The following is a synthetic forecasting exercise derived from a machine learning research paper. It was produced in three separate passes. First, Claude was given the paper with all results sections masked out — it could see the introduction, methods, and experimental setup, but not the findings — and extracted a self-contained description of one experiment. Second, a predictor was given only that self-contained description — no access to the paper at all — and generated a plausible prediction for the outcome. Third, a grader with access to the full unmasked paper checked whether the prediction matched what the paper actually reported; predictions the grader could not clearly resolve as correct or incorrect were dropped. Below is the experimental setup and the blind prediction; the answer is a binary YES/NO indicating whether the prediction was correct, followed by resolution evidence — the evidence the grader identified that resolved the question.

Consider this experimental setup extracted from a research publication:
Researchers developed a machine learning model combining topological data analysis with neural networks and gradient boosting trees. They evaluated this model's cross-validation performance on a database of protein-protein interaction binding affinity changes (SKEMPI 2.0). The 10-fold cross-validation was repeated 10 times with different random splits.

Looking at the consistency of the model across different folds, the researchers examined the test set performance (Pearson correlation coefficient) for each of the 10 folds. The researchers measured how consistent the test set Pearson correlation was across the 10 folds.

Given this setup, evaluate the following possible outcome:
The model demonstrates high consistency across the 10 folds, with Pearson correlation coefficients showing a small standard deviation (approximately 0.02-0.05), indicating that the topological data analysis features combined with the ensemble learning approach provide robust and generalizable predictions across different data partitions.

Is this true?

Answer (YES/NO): NO